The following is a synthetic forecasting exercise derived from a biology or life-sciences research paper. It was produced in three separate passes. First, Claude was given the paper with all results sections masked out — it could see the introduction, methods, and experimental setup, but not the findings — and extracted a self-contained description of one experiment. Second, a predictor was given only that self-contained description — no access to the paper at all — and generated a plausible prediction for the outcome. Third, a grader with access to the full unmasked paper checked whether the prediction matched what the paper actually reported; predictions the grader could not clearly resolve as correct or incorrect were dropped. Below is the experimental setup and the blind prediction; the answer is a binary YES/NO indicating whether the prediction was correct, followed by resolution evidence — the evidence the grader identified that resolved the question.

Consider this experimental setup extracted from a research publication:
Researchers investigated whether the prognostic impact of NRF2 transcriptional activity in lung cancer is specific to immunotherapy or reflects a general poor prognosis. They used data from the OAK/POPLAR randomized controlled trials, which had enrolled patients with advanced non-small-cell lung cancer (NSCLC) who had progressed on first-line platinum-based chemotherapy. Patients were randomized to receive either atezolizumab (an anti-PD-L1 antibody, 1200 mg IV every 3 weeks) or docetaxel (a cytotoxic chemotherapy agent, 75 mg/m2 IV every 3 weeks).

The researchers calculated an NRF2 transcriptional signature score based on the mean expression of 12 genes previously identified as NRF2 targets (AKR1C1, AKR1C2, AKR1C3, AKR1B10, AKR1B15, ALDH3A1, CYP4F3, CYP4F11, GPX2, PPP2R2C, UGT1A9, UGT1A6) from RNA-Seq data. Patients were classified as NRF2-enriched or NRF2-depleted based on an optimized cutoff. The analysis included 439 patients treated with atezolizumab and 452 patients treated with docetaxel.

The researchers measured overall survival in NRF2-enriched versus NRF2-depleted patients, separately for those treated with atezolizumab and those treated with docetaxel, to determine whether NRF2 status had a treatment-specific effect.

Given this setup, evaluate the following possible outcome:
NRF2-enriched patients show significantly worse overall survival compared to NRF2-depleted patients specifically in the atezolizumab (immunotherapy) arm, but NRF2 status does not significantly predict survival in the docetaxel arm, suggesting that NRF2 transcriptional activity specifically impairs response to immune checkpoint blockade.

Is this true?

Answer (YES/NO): NO